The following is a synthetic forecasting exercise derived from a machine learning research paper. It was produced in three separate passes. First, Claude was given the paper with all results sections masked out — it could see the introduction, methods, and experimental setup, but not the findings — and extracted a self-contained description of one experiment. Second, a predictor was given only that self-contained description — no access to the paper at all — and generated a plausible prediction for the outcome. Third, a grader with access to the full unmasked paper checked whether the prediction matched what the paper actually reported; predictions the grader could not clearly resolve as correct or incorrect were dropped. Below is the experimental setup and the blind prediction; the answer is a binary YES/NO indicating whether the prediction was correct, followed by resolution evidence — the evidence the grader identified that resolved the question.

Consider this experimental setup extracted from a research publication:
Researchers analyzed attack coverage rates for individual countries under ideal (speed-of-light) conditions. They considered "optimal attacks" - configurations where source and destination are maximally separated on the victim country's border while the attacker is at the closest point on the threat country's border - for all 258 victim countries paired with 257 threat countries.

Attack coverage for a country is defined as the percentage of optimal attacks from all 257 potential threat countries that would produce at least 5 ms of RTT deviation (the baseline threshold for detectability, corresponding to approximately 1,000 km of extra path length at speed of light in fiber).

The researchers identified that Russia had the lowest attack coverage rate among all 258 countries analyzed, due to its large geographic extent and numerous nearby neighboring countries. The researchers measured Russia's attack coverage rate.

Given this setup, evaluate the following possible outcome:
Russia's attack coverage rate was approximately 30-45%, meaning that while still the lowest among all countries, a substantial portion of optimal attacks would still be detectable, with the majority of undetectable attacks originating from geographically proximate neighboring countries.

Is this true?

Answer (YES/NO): NO